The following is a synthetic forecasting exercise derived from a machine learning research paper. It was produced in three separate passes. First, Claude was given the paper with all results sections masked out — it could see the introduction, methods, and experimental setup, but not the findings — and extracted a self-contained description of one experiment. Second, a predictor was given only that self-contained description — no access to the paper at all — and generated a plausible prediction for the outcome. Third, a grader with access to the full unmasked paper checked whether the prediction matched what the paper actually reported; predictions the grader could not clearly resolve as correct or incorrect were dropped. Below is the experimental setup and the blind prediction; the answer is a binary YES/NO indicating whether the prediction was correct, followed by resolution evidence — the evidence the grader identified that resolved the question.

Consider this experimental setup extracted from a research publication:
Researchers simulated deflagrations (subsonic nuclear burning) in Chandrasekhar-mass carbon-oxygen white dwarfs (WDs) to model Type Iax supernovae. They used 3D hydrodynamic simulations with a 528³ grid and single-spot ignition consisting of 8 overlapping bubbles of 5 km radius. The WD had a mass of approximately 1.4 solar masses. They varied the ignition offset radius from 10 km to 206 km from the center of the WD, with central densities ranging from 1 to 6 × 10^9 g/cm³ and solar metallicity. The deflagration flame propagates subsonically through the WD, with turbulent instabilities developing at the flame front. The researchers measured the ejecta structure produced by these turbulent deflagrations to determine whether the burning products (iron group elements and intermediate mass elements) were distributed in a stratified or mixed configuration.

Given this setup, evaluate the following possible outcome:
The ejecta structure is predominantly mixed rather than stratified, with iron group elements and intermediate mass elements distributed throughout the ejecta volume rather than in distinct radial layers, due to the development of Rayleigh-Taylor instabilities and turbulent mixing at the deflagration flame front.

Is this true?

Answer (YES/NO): YES